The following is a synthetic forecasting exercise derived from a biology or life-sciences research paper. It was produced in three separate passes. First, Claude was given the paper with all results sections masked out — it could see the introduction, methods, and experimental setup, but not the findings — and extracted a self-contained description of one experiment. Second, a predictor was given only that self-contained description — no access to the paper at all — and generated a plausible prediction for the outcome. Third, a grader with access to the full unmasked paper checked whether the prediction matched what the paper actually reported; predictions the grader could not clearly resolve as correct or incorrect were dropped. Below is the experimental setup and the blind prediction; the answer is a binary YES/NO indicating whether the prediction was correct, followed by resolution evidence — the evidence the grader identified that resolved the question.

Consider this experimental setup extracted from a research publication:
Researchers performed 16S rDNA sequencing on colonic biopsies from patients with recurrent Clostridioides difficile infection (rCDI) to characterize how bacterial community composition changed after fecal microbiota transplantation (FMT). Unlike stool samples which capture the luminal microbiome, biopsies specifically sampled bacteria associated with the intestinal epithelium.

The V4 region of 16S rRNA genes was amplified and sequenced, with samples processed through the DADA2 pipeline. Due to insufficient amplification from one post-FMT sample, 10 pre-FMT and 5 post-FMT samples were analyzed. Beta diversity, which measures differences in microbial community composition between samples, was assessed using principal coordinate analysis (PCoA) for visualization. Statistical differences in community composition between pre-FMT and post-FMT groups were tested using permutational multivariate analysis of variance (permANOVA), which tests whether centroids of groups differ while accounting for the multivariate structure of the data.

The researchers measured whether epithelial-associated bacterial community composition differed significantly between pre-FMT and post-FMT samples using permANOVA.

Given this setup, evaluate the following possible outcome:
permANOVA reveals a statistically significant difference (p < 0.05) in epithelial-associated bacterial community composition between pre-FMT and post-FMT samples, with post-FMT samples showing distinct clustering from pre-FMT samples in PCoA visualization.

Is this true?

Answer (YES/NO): YES